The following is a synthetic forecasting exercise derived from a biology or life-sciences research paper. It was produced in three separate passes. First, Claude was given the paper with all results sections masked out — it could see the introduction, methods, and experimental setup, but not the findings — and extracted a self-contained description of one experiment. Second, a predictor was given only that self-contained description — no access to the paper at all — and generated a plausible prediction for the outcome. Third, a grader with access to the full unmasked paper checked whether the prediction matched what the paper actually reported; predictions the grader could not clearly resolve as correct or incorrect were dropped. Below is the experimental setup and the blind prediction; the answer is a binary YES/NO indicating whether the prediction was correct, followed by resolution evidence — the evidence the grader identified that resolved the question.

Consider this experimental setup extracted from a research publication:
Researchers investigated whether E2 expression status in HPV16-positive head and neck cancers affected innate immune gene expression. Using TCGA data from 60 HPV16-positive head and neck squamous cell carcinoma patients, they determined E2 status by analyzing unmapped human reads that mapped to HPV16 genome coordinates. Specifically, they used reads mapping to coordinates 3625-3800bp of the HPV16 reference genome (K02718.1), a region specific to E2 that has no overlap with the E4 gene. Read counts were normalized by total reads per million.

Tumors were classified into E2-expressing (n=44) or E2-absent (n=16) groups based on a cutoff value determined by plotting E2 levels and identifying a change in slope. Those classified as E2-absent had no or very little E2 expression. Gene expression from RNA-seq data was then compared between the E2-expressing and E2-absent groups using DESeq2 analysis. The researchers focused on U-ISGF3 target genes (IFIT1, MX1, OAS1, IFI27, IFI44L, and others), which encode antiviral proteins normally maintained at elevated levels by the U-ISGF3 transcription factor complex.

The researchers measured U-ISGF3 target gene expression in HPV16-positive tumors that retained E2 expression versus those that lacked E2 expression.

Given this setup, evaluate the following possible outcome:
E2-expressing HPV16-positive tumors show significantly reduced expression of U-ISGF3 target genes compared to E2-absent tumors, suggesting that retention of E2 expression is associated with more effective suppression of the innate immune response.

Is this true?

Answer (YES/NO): YES